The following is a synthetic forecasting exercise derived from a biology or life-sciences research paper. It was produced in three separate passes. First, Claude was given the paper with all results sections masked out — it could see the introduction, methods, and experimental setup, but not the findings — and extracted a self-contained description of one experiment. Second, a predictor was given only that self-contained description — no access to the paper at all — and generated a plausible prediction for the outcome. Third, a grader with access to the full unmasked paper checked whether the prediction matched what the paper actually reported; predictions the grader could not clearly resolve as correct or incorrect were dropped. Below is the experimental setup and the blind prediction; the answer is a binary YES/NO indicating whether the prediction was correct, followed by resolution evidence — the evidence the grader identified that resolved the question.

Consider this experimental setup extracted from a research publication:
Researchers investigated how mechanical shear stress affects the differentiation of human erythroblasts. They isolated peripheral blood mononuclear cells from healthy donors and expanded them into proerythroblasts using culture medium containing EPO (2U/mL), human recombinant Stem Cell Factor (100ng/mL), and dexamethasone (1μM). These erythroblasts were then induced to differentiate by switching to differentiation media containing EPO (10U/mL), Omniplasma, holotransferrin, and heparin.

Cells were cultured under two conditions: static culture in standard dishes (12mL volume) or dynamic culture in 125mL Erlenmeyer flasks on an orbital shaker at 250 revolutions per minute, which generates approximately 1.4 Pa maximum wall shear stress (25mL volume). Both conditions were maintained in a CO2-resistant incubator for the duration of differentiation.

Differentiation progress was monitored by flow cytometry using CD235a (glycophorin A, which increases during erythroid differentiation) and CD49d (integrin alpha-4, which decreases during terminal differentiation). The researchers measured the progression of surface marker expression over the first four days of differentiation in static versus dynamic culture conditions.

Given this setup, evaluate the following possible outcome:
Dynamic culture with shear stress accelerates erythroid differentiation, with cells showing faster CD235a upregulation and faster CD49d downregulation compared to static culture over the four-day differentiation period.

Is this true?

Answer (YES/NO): YES